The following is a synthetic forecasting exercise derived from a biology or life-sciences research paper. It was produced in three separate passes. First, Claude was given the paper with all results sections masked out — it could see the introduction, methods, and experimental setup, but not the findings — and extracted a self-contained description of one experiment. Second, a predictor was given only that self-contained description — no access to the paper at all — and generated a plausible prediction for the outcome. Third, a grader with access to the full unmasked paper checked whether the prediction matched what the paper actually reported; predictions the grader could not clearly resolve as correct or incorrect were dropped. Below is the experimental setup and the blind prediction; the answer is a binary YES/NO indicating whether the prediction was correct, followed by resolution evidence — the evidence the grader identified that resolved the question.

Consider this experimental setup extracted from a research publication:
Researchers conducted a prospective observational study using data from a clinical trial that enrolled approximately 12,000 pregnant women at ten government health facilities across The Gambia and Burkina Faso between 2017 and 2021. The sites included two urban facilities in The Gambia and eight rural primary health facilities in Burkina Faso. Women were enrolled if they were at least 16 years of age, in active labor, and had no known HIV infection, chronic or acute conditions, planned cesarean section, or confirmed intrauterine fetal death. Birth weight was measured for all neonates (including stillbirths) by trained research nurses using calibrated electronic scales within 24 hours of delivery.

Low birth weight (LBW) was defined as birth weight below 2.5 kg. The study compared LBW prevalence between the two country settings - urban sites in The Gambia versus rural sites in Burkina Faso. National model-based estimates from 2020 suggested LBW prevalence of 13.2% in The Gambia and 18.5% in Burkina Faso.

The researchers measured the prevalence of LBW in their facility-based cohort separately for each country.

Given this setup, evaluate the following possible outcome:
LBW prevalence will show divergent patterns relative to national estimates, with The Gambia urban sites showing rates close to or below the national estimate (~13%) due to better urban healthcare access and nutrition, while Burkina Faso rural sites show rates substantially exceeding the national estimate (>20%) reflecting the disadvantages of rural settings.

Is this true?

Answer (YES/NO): NO